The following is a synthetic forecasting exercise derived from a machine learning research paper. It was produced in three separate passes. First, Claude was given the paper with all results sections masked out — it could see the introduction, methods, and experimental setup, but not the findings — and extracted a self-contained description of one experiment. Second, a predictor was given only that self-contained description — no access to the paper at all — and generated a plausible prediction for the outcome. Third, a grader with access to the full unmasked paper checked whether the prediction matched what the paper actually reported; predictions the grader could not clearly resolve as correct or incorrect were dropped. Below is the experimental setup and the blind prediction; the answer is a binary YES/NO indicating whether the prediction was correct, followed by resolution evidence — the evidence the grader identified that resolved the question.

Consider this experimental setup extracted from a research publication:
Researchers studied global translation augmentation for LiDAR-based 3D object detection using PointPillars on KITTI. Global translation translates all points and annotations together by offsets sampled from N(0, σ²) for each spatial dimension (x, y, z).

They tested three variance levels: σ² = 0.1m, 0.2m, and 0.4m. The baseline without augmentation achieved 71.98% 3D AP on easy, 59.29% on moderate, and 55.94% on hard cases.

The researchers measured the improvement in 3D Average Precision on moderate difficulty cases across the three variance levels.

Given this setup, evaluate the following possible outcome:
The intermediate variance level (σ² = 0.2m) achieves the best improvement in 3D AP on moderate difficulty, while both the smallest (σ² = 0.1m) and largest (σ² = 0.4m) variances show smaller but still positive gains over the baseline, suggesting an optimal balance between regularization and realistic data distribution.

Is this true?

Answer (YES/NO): YES